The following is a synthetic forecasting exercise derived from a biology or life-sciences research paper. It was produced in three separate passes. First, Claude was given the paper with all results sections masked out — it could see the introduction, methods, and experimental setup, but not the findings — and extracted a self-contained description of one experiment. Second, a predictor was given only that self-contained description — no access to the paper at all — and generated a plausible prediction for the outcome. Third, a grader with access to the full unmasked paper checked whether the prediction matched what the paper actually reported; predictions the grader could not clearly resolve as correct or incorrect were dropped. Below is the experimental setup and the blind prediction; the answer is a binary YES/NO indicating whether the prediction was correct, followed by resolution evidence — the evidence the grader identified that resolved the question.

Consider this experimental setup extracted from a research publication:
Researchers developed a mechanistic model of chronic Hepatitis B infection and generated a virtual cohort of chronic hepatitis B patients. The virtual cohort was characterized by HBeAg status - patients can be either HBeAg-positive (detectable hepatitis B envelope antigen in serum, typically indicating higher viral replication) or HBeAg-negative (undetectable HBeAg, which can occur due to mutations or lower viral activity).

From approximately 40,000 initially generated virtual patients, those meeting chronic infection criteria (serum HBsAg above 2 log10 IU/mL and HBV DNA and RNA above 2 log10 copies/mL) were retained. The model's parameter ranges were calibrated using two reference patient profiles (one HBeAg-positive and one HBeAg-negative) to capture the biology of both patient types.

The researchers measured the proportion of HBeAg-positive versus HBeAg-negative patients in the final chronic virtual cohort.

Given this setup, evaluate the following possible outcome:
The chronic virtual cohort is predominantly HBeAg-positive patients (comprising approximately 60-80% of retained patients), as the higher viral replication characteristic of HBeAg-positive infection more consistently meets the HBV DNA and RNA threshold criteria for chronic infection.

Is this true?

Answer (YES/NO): YES